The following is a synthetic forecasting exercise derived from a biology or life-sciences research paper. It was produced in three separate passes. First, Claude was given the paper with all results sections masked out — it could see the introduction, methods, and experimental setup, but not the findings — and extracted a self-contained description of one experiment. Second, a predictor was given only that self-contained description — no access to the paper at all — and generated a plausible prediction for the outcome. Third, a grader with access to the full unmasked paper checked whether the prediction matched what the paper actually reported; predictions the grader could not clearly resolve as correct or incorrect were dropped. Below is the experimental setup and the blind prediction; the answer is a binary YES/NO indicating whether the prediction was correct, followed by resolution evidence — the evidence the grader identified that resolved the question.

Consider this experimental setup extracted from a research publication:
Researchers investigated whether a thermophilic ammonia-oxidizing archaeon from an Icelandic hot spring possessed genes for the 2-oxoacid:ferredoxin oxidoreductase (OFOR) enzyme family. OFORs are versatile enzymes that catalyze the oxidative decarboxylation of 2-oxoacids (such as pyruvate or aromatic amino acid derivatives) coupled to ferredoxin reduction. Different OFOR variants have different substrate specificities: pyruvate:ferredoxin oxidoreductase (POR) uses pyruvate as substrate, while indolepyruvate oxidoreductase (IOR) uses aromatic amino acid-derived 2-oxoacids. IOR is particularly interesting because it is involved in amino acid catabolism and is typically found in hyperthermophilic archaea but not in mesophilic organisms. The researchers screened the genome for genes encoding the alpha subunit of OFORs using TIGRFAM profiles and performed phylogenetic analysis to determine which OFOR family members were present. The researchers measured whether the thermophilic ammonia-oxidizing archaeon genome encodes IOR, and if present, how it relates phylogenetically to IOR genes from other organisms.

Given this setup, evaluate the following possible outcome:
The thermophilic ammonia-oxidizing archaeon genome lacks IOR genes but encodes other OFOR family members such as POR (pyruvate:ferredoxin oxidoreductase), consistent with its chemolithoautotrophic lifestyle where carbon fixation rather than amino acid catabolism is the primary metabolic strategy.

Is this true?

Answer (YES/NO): NO